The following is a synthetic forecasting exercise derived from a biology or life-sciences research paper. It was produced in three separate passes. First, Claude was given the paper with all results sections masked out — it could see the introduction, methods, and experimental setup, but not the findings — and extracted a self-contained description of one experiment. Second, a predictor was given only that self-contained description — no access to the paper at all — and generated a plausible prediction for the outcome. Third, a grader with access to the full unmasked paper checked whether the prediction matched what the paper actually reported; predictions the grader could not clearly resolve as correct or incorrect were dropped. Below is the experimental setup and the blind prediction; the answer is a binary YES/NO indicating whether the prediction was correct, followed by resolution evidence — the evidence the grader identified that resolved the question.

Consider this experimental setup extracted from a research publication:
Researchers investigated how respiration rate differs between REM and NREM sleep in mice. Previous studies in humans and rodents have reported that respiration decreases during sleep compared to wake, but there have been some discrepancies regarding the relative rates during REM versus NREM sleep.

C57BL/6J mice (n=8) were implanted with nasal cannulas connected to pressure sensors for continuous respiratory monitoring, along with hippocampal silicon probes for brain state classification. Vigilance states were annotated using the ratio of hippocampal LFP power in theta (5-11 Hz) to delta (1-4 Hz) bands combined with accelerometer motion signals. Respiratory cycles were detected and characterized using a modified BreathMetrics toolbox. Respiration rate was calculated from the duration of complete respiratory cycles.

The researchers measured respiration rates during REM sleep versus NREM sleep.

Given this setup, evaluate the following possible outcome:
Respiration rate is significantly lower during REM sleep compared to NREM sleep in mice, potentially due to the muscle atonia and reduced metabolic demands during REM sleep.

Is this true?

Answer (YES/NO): NO